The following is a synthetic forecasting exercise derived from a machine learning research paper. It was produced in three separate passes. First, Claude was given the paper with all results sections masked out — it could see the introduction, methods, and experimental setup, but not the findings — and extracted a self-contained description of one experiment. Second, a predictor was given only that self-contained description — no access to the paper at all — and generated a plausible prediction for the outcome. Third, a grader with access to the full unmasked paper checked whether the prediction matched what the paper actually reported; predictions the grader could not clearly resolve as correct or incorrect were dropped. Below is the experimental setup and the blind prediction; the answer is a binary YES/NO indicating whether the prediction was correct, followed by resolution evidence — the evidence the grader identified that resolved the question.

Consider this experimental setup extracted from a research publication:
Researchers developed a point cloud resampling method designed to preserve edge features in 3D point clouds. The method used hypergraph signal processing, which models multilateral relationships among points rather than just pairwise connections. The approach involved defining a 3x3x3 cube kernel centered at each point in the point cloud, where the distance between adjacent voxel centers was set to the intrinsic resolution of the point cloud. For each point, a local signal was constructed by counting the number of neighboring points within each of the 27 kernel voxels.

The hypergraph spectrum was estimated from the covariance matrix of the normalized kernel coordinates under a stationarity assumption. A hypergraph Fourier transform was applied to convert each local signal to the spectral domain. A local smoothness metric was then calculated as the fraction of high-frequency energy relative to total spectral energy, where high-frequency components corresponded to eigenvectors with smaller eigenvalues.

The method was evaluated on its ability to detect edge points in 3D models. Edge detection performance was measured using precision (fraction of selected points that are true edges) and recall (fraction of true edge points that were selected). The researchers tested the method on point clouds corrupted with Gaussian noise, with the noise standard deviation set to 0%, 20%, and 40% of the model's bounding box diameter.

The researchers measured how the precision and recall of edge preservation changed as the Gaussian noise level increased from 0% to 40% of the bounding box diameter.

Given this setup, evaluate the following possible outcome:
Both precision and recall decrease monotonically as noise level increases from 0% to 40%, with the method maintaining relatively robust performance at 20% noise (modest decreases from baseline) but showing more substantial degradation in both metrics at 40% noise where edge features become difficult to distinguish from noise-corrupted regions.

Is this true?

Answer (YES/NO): YES